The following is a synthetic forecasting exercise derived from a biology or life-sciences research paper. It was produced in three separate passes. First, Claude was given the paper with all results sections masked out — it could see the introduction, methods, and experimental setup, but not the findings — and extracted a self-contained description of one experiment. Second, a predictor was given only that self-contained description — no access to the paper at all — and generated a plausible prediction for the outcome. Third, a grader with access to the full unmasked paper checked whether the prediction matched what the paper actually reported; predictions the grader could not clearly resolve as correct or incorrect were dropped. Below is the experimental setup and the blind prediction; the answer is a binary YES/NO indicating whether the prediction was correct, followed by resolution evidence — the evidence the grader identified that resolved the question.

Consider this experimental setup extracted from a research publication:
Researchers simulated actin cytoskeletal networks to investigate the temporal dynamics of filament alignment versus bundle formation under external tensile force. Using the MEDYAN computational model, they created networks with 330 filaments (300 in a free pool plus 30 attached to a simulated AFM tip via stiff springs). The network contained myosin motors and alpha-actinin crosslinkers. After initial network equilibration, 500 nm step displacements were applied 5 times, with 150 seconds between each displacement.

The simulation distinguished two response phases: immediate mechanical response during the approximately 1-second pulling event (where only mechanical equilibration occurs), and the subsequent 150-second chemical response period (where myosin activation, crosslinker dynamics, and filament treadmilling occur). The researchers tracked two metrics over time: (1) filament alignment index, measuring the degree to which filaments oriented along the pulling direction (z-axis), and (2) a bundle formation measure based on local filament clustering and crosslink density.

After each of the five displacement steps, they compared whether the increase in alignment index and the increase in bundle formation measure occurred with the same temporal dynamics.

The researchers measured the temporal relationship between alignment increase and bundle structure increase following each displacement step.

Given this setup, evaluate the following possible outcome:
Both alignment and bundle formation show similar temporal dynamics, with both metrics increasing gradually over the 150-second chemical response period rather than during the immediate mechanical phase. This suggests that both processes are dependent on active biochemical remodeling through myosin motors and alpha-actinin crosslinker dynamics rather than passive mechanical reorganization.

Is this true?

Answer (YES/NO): NO